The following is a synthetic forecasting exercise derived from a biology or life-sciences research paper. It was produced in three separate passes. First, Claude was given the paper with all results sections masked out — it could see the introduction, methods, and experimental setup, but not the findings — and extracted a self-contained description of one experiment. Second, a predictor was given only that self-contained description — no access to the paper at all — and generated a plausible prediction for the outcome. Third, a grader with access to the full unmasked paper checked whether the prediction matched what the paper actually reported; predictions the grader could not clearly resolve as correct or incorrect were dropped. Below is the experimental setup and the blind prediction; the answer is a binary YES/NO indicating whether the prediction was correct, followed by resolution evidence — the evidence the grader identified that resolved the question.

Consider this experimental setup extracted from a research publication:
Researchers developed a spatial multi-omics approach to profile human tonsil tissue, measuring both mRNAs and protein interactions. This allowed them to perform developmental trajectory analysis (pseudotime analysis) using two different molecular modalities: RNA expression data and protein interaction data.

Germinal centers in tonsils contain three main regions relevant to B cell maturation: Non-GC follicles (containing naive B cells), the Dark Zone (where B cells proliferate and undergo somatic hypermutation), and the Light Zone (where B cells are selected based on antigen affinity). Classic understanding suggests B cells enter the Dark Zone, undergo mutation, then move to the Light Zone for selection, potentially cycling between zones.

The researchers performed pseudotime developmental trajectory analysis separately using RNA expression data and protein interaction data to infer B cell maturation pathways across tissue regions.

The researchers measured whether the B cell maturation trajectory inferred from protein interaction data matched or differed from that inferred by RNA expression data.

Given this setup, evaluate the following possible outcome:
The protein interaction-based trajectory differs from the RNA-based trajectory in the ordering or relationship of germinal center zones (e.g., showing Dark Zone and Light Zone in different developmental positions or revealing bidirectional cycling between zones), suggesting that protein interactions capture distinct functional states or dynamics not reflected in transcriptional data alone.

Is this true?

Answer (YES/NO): YES